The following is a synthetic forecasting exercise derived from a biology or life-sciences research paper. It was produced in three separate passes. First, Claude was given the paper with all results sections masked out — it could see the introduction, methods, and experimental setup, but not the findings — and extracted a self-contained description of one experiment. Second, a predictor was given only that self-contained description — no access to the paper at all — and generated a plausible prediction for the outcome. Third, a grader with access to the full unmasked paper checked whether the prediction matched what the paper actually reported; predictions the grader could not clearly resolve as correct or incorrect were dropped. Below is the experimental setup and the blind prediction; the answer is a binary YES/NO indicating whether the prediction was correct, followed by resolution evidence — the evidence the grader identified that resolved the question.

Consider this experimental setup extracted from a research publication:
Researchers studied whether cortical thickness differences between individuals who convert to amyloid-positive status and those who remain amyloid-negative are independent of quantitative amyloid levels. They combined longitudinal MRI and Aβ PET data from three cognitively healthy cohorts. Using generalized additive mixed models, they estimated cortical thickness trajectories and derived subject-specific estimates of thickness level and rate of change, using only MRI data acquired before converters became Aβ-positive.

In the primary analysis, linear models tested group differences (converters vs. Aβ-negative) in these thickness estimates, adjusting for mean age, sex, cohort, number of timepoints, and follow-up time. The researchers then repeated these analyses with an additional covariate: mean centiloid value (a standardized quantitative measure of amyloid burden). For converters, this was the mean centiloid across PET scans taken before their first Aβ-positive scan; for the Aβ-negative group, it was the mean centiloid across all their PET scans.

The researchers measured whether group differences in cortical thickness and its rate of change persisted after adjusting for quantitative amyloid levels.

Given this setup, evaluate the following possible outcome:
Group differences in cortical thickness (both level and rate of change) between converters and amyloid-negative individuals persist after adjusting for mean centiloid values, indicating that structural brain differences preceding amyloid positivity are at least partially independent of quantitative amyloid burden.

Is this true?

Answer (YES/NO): YES